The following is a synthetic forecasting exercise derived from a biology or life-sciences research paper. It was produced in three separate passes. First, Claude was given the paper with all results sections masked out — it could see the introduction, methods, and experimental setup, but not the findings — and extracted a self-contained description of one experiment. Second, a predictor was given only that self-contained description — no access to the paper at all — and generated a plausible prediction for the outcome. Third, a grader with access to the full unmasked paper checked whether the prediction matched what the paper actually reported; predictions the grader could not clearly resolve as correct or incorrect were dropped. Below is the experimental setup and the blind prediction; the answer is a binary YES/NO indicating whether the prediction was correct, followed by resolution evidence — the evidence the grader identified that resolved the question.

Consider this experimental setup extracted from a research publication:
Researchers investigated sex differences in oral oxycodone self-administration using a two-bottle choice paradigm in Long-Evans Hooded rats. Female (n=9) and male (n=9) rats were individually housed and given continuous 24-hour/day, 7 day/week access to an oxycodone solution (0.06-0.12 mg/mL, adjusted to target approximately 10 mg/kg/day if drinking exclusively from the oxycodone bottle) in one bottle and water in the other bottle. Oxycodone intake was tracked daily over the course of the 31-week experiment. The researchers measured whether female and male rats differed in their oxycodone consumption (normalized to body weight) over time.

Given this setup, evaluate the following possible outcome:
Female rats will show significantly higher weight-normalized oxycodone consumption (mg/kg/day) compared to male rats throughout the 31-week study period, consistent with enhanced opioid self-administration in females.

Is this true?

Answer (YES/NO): NO